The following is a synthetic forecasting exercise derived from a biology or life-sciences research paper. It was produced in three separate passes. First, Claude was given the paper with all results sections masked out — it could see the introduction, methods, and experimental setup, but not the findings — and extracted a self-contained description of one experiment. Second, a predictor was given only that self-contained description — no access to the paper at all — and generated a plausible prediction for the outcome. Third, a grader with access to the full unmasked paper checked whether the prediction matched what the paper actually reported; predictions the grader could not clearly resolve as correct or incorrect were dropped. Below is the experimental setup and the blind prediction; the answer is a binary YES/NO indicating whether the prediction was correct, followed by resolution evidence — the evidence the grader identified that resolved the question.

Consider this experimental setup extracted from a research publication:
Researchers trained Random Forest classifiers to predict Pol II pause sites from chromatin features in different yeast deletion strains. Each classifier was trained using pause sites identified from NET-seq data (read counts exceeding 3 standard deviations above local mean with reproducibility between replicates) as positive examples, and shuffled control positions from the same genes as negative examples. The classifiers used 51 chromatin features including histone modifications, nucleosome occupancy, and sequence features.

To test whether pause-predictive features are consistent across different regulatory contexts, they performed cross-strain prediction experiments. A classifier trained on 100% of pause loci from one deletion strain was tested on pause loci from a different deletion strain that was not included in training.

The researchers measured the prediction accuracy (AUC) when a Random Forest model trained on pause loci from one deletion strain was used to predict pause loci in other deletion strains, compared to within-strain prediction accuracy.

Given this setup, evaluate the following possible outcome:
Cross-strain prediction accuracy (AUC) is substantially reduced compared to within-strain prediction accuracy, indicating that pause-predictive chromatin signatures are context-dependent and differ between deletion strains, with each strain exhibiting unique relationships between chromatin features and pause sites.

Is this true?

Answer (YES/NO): YES